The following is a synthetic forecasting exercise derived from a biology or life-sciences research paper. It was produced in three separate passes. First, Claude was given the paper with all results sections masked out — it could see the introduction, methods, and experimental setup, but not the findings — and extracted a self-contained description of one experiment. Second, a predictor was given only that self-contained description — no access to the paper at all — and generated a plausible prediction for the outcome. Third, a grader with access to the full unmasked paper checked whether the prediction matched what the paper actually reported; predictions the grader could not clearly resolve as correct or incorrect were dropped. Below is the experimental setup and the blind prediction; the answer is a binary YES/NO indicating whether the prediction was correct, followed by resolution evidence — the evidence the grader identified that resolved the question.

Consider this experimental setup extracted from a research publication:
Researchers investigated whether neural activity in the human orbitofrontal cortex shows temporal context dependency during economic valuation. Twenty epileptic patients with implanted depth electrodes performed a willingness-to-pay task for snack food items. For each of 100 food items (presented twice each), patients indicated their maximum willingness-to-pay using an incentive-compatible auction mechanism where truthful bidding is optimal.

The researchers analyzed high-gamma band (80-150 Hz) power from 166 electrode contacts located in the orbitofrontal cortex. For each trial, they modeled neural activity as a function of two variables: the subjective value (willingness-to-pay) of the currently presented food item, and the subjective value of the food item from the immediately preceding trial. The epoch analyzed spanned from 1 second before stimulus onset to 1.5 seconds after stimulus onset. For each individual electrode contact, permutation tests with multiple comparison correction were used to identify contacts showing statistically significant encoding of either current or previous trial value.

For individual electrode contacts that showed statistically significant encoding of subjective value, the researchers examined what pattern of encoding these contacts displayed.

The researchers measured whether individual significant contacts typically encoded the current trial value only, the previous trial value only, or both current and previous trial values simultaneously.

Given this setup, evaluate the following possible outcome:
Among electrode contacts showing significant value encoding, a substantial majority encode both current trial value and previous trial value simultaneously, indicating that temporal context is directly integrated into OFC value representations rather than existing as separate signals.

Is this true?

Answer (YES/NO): NO